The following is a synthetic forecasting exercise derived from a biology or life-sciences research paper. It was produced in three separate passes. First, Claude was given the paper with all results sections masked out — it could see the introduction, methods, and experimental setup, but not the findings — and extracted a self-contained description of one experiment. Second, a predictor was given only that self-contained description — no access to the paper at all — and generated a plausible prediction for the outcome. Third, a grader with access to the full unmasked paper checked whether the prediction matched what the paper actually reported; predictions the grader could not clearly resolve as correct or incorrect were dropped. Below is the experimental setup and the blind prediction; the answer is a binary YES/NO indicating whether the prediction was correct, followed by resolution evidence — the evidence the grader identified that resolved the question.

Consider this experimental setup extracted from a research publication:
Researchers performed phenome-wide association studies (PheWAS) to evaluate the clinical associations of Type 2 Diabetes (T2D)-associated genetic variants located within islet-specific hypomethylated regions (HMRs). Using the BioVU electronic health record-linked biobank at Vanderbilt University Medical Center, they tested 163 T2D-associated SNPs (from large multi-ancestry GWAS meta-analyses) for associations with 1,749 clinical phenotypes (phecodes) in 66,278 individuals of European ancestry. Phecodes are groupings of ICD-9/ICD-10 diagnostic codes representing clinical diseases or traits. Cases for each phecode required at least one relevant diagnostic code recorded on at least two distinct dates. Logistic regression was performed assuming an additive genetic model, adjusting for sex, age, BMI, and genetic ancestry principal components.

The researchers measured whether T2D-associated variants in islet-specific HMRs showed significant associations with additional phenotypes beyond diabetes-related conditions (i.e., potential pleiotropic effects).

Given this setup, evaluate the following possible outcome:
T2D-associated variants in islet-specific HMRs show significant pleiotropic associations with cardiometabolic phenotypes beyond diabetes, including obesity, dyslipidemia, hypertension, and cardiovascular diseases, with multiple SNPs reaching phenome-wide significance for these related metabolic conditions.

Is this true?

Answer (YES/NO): NO